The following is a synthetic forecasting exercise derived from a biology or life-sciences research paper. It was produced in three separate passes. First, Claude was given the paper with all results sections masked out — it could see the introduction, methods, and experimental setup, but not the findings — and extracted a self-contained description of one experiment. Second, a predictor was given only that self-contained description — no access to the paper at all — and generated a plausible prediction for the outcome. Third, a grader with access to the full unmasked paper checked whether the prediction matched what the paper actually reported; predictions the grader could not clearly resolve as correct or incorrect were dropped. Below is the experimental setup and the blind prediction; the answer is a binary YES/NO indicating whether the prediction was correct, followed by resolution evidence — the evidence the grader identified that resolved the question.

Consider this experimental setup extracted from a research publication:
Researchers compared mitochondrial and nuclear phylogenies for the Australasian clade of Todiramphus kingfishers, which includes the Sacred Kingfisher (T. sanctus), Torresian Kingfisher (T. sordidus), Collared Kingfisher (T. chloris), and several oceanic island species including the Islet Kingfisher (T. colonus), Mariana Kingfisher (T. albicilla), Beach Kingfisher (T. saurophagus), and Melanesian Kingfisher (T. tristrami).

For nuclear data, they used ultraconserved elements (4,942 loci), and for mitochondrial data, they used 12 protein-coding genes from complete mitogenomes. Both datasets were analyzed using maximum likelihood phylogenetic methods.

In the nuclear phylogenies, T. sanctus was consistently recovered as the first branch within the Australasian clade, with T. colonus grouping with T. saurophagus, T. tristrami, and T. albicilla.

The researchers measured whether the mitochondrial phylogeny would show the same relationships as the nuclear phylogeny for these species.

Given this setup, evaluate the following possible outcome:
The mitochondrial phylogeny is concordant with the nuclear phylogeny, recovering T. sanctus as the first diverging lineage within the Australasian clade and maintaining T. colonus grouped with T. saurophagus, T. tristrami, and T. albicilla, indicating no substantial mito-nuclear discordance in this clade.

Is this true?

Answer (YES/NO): NO